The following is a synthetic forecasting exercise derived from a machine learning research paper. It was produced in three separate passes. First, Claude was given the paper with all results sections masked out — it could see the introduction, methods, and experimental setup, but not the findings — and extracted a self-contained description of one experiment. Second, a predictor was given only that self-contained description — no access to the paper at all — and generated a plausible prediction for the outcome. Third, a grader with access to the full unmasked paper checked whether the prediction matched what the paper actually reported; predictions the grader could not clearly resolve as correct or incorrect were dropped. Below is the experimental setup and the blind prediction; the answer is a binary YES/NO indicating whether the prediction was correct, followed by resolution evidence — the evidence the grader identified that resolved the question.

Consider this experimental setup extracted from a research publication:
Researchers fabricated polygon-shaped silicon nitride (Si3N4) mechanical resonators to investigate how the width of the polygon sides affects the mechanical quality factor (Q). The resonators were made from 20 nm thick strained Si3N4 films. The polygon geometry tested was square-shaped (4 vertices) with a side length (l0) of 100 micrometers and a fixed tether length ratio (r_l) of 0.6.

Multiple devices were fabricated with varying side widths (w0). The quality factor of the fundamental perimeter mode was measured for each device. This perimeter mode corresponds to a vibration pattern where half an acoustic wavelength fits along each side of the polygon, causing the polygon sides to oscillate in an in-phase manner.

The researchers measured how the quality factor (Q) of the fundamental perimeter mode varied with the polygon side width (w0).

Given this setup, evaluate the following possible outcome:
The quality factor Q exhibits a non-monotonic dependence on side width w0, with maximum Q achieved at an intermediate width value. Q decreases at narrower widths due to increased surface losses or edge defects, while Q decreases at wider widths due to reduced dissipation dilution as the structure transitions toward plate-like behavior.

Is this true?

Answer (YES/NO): NO